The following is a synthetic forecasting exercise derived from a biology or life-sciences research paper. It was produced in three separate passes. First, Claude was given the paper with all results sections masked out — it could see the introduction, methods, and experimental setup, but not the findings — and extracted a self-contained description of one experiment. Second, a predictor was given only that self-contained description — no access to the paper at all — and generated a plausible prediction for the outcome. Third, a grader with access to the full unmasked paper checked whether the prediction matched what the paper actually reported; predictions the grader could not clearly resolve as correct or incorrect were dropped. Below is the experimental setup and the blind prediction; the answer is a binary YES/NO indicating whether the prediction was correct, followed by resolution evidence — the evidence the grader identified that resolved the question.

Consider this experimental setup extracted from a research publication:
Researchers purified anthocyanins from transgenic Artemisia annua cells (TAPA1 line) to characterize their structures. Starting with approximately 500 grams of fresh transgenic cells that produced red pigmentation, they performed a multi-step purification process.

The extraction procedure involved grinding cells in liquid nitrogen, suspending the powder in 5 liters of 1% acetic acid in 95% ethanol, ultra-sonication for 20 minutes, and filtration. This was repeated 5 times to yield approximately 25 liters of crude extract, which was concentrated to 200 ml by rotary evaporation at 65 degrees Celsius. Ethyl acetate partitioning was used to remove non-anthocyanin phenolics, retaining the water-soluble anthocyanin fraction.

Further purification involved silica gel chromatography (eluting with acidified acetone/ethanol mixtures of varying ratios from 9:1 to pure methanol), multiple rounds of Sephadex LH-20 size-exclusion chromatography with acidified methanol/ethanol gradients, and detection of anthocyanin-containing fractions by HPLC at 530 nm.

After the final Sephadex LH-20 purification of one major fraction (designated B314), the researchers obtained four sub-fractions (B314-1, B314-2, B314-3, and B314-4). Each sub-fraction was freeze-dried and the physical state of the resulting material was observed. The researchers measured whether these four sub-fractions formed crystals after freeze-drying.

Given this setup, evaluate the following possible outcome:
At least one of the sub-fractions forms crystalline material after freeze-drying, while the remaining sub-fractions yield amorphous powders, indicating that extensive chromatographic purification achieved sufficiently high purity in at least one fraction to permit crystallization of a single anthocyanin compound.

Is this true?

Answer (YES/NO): NO